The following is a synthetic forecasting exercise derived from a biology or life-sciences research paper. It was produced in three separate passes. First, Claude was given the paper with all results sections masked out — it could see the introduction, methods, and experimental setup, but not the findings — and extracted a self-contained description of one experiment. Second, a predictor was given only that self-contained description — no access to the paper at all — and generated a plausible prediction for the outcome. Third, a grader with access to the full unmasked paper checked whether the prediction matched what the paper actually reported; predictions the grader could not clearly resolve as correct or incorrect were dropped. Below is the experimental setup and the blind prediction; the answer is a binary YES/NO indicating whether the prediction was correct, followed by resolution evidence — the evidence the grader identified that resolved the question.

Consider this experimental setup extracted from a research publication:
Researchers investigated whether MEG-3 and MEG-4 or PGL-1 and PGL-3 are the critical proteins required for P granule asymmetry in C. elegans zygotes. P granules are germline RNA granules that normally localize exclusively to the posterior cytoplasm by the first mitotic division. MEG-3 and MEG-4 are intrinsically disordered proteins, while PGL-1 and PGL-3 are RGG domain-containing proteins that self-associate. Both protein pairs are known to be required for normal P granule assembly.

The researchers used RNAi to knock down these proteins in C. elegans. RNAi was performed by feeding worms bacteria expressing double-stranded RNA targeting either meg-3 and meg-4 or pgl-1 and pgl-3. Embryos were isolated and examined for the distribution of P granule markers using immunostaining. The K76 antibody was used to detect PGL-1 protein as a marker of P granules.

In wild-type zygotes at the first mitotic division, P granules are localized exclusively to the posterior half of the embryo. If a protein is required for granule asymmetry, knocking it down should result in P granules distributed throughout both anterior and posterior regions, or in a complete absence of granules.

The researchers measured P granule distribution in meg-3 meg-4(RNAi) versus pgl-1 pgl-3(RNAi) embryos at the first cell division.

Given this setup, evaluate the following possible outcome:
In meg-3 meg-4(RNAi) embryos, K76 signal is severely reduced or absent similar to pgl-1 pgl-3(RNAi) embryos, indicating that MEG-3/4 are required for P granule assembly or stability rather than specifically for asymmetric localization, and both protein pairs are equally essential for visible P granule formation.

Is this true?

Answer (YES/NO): NO